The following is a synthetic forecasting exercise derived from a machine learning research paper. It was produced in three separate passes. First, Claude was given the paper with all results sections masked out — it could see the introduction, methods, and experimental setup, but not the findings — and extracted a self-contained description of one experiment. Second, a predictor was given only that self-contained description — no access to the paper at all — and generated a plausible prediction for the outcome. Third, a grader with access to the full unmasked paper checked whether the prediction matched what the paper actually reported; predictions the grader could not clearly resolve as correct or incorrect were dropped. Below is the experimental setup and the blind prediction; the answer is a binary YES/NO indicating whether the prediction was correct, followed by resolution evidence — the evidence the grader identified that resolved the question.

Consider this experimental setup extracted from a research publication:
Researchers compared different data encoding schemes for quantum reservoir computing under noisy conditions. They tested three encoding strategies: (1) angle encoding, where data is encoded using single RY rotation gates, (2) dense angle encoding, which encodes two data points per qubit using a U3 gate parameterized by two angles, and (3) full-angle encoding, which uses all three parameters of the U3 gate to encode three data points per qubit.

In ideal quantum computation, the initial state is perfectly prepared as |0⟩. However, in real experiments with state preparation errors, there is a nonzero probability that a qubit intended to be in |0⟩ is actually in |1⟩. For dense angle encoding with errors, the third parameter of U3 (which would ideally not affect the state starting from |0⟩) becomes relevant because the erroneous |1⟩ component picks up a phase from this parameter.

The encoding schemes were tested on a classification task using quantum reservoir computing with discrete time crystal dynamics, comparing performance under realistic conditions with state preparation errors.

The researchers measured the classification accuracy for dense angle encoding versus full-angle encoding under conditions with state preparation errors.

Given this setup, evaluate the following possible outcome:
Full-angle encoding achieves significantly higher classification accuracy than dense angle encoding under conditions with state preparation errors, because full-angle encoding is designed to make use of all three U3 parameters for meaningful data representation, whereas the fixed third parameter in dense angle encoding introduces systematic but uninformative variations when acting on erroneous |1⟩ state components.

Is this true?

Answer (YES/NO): YES